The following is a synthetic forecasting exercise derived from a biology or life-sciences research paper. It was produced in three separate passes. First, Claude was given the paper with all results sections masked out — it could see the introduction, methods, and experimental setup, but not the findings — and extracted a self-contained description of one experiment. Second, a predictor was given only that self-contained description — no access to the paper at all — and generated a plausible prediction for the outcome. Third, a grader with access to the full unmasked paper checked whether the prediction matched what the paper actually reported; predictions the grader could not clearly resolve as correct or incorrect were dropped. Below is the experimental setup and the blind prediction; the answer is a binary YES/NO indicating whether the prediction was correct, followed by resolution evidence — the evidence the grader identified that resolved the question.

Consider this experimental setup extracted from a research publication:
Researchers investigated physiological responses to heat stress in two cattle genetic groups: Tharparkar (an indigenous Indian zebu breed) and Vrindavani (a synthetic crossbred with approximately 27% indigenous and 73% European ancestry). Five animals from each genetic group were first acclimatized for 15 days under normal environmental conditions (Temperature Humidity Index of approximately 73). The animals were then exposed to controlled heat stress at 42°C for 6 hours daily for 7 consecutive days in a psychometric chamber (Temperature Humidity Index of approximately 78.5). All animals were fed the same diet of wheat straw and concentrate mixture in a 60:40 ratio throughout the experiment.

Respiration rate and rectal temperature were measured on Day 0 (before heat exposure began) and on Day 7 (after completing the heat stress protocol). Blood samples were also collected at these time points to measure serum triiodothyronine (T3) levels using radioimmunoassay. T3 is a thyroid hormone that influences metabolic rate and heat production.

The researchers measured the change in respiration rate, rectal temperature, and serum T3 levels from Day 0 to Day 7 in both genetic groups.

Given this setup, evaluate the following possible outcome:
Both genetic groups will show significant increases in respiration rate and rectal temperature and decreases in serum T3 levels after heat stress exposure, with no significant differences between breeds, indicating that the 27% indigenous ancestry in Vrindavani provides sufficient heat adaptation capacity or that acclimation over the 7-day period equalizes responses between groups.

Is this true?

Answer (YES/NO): NO